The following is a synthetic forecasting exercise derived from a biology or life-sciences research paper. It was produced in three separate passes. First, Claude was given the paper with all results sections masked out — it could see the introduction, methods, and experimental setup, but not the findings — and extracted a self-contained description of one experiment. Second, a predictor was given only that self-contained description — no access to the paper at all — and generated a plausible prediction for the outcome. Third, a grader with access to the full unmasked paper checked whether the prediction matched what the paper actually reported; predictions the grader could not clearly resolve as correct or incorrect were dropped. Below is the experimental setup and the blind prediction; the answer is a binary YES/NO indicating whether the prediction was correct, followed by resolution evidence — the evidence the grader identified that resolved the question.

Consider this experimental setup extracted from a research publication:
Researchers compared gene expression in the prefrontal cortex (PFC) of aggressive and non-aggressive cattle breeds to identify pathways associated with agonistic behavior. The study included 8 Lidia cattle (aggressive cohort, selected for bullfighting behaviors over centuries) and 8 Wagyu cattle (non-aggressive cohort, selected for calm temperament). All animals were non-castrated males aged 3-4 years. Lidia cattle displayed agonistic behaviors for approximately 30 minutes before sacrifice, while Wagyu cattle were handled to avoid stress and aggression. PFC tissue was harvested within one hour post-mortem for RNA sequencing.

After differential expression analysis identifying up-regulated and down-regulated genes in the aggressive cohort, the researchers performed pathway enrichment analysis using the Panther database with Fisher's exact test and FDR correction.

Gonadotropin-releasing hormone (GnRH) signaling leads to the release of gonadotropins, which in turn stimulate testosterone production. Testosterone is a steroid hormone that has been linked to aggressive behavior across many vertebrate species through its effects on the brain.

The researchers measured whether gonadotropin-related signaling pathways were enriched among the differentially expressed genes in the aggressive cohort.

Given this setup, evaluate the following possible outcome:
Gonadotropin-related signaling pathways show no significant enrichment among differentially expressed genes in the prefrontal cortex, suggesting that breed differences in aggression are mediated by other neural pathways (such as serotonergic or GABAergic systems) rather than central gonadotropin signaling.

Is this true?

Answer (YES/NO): NO